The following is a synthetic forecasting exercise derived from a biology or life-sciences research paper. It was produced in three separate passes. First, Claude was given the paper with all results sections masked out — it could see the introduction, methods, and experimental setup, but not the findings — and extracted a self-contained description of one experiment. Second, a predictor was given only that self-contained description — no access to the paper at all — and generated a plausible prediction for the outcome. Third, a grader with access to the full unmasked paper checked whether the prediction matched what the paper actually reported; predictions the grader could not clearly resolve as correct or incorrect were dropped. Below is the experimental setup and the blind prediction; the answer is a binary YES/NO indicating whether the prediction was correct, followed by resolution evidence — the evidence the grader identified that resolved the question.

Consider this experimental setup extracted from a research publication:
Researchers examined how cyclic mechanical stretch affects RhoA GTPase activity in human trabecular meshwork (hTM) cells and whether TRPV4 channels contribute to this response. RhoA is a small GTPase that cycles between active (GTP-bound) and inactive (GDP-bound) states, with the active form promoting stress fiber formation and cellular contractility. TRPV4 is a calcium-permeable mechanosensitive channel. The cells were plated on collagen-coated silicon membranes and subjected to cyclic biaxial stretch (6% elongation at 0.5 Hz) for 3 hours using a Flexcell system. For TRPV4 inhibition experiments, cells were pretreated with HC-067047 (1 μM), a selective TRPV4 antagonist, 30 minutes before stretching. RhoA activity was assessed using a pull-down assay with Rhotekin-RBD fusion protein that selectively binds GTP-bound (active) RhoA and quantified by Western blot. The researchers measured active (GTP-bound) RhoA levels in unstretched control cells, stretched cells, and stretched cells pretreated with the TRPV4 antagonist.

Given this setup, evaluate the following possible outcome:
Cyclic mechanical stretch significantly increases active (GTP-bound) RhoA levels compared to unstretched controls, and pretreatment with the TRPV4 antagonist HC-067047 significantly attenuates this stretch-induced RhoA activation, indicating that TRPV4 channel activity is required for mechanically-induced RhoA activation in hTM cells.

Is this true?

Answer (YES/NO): YES